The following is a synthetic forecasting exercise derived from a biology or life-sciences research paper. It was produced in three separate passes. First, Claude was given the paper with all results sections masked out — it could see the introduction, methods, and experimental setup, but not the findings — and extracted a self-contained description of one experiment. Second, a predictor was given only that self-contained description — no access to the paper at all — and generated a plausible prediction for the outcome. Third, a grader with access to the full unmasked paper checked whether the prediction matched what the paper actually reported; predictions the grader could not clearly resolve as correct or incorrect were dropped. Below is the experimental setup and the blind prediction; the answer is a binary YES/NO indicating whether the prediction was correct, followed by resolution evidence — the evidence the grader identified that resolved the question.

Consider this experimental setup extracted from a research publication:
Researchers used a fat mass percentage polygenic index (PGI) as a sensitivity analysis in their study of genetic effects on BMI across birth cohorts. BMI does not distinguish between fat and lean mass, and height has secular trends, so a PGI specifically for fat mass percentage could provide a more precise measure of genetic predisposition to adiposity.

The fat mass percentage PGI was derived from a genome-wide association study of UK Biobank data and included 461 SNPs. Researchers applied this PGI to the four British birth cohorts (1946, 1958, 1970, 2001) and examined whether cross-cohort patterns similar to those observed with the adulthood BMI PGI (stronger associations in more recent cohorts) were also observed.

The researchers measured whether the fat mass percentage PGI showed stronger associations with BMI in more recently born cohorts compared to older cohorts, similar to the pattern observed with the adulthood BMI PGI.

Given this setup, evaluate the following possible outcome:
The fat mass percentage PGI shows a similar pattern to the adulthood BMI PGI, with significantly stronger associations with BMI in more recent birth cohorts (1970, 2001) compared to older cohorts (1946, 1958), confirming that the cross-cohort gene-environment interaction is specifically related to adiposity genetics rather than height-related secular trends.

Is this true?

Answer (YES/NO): NO